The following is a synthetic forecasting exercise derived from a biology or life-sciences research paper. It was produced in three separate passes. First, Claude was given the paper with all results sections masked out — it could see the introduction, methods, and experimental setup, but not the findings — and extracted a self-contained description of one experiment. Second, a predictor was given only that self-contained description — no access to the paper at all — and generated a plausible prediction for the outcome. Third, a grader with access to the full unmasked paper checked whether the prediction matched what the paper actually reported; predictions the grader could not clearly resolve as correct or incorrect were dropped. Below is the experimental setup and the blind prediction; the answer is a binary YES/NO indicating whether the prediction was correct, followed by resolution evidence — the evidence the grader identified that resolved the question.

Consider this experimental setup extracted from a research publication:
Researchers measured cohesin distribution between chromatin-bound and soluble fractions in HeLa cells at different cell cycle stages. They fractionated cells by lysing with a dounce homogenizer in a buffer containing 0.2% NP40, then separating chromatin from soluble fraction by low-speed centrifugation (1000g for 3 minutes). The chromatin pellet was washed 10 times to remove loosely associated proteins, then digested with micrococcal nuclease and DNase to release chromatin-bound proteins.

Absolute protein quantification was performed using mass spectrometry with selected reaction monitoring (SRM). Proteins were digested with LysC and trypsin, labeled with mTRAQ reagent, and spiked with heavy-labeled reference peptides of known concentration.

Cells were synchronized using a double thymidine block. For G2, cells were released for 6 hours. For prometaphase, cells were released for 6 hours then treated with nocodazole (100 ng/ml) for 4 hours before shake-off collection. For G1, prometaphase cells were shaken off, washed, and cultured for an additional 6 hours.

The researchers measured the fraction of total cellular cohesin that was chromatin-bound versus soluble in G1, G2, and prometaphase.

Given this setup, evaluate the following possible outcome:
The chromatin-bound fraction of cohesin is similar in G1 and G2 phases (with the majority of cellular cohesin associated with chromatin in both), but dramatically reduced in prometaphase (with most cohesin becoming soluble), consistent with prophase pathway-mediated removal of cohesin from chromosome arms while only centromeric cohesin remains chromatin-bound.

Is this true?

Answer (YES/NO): NO